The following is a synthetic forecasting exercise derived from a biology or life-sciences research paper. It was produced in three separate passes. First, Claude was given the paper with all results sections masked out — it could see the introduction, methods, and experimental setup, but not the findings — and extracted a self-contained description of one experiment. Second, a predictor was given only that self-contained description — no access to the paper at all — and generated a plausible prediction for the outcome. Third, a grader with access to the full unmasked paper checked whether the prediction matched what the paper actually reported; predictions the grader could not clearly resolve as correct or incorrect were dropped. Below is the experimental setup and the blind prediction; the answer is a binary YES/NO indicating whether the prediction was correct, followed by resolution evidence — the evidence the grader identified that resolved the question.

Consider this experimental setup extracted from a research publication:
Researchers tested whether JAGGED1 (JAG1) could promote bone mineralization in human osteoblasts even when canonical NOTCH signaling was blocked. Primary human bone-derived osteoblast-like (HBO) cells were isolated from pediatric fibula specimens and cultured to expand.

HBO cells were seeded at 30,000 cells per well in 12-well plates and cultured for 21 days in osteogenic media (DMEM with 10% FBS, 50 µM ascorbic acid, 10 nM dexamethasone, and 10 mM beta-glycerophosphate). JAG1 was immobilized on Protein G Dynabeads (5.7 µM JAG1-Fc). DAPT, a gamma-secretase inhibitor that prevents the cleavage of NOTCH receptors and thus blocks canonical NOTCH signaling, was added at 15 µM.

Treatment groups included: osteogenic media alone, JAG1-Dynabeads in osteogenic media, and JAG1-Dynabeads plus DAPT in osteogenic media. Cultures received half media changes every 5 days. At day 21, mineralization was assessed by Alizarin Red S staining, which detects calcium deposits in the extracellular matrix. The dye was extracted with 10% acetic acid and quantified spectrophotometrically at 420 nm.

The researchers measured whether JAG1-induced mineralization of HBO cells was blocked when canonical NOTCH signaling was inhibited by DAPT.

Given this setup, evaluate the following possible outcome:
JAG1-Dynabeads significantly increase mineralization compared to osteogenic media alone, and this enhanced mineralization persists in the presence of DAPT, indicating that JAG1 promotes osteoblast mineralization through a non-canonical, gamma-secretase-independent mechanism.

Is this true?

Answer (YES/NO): NO